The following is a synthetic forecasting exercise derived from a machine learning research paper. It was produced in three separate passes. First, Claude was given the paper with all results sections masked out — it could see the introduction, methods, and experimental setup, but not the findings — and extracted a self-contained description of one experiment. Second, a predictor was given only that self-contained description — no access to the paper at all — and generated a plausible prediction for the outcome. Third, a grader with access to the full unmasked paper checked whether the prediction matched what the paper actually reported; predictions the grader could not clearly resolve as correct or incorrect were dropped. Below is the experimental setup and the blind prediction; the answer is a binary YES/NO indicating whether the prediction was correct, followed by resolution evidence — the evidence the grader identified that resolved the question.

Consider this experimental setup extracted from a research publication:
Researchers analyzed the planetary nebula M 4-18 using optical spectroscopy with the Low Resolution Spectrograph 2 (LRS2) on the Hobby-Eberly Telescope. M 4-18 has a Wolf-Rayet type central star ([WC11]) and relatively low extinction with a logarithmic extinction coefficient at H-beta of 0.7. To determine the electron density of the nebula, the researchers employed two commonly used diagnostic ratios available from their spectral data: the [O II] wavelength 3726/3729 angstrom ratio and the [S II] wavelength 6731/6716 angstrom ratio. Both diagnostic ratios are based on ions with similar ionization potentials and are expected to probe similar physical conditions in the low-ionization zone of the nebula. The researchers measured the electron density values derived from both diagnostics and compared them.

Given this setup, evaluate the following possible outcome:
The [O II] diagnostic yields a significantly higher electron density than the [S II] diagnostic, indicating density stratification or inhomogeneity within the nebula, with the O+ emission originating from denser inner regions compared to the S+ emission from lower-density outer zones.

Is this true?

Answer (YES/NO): NO